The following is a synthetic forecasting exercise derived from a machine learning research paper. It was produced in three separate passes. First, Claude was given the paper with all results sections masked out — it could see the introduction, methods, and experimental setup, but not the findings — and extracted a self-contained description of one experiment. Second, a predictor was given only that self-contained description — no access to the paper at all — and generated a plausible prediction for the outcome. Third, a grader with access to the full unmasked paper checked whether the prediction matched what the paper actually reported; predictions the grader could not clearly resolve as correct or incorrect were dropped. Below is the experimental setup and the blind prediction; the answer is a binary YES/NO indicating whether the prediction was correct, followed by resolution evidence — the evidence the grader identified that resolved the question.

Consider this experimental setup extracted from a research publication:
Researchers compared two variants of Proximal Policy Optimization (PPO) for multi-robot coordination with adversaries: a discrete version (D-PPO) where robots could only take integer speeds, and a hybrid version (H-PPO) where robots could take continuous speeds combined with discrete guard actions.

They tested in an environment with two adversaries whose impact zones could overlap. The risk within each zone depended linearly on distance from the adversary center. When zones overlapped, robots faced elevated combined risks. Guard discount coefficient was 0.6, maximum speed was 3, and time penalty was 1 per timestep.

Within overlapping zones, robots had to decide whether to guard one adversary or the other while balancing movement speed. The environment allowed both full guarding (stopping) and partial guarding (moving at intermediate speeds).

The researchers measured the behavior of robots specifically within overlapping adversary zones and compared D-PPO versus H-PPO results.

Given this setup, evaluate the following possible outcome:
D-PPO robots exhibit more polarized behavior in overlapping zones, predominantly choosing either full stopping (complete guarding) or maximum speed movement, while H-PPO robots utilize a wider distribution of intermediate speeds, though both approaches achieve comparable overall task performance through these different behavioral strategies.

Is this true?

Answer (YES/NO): NO